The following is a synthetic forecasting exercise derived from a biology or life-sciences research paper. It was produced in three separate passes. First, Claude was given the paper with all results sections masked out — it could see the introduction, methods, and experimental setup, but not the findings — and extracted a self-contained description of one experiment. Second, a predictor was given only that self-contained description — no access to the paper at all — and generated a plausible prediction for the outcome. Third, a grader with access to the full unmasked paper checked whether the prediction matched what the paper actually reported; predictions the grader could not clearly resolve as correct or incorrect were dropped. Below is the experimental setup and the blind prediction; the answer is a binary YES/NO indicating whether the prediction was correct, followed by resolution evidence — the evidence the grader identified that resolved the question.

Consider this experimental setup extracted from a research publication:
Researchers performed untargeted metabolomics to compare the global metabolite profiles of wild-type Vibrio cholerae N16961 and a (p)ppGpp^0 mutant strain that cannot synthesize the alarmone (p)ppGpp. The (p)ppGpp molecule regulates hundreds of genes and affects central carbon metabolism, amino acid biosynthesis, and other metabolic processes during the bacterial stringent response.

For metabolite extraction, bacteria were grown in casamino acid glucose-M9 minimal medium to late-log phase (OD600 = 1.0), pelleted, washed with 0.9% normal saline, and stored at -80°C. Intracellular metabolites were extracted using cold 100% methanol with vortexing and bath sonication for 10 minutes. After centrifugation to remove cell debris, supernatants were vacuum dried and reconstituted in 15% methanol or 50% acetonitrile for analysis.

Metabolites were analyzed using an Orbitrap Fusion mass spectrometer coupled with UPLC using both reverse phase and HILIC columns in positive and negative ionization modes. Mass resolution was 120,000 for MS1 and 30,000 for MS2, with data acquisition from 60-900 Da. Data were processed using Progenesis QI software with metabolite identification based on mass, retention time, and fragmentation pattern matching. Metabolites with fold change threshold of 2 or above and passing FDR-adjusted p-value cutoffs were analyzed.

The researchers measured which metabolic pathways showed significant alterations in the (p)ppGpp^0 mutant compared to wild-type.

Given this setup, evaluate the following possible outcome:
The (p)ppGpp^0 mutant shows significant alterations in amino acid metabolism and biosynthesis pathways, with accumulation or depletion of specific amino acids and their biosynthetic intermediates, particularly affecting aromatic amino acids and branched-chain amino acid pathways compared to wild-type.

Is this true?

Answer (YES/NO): NO